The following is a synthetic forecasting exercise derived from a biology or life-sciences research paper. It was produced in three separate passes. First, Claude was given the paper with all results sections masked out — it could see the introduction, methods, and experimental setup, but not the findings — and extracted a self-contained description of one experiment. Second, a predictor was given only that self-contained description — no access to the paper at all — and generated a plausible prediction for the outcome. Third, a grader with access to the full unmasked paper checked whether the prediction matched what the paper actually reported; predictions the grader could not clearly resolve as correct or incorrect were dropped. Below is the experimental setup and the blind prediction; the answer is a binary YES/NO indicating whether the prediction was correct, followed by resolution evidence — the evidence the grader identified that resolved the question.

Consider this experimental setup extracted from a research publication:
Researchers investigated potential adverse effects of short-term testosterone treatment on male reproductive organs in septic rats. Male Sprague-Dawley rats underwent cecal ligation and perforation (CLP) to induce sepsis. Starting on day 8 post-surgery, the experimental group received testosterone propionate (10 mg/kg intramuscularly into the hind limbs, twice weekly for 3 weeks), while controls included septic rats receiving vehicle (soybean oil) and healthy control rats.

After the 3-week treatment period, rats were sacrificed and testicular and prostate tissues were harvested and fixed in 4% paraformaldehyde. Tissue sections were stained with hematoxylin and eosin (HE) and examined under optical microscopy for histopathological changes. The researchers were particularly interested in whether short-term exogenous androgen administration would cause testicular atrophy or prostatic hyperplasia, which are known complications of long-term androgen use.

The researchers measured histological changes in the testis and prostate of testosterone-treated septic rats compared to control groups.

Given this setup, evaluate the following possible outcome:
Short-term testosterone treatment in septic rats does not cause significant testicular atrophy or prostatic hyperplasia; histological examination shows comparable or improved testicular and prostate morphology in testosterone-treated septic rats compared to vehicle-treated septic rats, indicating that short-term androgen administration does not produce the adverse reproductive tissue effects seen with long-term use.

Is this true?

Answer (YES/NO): YES